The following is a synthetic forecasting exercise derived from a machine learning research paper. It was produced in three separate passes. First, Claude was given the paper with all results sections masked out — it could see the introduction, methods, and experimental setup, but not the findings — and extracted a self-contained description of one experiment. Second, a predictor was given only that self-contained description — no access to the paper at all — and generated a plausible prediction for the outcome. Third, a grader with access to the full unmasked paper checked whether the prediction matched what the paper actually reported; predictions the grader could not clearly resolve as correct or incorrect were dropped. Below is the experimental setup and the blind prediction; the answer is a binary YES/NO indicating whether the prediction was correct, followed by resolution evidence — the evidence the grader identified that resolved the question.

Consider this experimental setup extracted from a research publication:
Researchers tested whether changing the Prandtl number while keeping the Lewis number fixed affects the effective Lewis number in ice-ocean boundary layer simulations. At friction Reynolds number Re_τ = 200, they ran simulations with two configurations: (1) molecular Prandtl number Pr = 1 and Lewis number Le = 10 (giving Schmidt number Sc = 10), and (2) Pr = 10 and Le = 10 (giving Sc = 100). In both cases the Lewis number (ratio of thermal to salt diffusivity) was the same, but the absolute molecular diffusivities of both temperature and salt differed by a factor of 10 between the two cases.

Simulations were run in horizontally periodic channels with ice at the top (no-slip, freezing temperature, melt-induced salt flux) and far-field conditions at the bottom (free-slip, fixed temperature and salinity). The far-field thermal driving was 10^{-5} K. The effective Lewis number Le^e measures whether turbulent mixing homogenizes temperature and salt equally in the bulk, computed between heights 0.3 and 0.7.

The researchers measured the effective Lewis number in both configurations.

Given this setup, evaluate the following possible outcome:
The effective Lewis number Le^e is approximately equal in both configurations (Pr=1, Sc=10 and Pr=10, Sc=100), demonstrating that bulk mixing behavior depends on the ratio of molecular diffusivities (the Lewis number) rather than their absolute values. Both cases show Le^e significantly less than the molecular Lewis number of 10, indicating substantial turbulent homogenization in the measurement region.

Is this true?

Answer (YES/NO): YES